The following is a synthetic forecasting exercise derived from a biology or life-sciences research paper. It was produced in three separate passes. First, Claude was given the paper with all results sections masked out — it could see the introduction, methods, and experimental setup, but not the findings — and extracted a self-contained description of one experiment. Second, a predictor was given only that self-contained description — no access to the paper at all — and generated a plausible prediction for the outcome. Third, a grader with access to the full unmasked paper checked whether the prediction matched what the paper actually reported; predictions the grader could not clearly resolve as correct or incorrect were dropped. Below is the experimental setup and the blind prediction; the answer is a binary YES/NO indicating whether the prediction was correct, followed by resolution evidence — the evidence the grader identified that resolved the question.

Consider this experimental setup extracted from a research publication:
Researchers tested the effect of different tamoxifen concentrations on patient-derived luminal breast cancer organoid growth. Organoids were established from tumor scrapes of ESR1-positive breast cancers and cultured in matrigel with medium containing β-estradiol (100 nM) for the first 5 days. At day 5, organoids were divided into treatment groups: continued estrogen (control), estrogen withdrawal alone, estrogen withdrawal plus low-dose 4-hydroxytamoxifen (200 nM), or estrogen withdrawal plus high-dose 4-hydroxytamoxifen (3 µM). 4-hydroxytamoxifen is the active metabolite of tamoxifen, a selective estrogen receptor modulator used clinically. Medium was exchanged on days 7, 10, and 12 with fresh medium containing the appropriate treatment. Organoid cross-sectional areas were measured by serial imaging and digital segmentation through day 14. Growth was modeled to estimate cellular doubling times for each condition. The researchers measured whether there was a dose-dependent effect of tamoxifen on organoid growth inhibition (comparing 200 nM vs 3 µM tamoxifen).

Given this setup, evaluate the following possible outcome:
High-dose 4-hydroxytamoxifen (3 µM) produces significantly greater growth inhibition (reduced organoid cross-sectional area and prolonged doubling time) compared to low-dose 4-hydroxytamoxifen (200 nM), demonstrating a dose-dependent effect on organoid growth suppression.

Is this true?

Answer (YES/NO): NO